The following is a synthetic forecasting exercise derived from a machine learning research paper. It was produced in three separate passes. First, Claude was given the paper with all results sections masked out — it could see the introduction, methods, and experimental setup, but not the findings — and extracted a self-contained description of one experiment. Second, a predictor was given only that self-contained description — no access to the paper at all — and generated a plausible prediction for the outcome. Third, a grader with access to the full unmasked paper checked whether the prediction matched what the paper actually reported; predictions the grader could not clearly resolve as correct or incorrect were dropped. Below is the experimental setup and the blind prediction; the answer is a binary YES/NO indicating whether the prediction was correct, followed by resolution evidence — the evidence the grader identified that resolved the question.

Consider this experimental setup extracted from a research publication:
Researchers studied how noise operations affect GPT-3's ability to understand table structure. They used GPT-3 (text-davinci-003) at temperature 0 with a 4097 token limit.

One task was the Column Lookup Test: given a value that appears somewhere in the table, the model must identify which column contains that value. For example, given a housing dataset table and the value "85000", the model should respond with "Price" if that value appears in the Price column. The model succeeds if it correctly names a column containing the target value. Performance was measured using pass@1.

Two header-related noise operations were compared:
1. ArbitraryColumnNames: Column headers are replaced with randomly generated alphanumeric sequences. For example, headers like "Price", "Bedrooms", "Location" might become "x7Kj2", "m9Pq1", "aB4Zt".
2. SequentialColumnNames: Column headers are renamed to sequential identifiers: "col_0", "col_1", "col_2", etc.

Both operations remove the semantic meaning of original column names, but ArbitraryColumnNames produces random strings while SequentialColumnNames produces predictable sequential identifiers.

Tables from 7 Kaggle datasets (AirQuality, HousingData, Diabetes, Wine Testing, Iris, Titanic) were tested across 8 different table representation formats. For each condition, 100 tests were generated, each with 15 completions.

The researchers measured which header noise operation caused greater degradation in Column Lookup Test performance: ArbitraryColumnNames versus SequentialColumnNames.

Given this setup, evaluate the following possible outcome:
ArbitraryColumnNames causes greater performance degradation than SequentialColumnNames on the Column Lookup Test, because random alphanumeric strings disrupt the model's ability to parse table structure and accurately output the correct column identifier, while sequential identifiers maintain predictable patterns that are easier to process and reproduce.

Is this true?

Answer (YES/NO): NO